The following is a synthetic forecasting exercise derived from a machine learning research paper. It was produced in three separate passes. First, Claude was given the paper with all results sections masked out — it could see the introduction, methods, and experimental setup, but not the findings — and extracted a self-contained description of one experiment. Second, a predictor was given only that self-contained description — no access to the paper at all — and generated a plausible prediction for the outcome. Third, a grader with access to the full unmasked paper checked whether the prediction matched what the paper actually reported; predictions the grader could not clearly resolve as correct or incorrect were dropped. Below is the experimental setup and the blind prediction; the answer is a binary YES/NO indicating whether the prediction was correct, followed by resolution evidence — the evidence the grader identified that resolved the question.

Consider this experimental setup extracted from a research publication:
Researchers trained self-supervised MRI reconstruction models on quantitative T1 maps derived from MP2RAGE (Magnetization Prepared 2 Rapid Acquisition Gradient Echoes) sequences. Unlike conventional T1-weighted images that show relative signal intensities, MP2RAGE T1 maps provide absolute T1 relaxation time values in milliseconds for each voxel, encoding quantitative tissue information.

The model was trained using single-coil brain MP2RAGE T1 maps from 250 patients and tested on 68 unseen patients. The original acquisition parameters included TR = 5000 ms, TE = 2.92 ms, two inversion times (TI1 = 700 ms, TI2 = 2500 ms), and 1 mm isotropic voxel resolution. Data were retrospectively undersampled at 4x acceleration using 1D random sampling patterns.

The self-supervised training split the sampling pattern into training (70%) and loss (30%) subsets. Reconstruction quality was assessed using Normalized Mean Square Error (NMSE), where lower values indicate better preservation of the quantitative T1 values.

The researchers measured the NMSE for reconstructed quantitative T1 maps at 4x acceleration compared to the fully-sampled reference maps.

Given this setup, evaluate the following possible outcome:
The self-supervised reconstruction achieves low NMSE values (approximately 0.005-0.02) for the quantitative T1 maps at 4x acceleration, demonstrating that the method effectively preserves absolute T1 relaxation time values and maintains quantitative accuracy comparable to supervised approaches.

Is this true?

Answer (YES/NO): YES